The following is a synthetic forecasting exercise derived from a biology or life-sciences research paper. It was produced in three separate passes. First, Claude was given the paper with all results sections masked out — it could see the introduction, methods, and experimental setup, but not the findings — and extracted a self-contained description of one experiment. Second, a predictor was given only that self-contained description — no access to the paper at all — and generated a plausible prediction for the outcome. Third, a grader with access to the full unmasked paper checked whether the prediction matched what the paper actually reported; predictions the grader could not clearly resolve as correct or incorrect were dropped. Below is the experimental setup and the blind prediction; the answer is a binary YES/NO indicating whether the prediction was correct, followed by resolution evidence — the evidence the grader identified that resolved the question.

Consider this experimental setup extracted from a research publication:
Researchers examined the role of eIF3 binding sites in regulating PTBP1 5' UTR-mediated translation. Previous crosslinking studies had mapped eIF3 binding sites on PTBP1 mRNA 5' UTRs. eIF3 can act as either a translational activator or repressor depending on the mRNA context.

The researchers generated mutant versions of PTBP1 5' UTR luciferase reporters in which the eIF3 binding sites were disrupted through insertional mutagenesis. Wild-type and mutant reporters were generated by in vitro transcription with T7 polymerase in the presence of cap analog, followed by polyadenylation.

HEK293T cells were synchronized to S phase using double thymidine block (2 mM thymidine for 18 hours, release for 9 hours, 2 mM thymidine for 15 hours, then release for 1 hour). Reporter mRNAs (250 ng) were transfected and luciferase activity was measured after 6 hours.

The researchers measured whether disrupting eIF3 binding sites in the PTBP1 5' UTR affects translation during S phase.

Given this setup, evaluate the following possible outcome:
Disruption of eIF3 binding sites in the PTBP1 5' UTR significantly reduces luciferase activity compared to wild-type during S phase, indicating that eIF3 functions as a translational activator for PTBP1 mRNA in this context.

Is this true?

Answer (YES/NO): NO